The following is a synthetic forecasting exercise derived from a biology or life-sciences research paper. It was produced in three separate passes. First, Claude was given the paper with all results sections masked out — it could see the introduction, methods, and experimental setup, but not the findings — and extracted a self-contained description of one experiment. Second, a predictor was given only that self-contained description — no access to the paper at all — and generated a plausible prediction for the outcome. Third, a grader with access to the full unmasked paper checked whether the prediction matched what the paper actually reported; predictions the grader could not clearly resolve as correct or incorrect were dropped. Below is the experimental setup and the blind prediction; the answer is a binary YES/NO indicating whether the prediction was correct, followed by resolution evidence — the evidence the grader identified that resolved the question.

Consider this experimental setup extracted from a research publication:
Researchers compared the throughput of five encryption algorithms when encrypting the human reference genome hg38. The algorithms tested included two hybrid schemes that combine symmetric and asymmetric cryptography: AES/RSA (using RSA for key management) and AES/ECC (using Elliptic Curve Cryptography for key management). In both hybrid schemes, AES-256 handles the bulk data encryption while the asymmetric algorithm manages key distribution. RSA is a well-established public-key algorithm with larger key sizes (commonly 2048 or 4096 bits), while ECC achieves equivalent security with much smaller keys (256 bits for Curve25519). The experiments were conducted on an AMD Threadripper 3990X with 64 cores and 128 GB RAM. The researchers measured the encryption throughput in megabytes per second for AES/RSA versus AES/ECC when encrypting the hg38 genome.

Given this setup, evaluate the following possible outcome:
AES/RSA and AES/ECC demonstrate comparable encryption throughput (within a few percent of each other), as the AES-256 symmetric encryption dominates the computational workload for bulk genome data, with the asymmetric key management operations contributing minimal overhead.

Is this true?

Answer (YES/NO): NO